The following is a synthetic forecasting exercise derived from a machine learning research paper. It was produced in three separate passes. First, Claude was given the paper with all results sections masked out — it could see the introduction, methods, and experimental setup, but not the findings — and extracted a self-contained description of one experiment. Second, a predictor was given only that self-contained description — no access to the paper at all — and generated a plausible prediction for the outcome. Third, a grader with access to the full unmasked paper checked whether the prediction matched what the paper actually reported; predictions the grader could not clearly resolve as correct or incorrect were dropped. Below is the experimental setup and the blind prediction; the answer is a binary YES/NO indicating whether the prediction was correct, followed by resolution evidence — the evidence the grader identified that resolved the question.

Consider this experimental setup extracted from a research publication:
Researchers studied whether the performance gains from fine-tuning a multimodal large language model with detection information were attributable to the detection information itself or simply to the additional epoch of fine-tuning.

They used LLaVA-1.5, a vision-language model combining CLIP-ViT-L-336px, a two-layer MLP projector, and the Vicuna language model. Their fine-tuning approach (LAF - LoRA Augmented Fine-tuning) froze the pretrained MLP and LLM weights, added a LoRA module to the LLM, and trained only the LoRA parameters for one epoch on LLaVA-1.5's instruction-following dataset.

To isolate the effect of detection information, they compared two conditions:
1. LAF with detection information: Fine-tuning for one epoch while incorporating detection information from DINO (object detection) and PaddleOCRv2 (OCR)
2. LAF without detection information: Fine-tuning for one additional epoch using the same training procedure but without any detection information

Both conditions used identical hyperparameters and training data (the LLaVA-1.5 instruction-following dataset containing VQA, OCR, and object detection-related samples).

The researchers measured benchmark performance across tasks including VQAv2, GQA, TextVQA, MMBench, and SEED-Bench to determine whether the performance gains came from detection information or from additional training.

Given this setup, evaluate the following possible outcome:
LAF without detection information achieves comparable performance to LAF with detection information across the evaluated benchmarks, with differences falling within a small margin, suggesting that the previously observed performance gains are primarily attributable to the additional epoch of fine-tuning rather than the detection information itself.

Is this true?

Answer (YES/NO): NO